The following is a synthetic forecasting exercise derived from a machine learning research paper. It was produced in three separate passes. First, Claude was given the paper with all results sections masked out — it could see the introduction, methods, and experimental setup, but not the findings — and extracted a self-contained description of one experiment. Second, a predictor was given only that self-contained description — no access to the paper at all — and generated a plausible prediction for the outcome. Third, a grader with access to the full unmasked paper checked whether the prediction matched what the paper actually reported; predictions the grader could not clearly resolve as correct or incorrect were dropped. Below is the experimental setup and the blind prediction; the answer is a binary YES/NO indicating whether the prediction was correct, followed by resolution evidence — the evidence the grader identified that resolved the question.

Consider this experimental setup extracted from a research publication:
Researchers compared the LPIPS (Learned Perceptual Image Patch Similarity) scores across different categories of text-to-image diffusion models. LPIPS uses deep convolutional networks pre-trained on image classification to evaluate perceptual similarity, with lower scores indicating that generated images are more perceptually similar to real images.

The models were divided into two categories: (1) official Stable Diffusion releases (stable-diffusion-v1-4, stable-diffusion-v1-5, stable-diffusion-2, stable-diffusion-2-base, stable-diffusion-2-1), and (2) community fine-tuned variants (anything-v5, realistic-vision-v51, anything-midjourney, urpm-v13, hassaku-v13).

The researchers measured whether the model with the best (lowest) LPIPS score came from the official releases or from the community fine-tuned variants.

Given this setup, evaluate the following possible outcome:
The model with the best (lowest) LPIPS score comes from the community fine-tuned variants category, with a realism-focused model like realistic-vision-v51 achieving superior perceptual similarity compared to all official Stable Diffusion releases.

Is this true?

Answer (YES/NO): YES